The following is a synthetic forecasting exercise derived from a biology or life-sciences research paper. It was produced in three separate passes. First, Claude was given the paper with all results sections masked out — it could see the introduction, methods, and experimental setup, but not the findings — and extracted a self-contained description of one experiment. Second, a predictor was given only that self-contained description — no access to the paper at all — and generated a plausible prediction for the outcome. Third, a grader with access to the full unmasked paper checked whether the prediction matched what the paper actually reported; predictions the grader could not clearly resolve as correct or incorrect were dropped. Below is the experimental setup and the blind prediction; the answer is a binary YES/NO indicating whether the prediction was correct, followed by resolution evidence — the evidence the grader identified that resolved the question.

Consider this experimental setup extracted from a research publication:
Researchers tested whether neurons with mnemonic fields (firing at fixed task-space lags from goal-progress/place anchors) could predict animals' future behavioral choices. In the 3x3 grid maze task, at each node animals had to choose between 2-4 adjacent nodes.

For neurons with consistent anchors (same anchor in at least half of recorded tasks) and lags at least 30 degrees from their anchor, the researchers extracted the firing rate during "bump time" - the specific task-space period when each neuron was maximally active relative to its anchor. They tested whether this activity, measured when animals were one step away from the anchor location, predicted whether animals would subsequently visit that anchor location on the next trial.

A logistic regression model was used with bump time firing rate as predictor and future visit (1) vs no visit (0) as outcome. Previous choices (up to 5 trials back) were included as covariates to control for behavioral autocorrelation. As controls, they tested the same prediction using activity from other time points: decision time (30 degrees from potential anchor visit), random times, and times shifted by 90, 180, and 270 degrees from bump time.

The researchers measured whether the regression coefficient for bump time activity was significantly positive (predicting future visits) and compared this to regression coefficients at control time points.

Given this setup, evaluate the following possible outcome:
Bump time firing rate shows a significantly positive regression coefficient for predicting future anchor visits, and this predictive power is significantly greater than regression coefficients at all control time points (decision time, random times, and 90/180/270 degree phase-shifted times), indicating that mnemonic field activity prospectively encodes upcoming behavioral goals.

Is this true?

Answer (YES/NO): YES